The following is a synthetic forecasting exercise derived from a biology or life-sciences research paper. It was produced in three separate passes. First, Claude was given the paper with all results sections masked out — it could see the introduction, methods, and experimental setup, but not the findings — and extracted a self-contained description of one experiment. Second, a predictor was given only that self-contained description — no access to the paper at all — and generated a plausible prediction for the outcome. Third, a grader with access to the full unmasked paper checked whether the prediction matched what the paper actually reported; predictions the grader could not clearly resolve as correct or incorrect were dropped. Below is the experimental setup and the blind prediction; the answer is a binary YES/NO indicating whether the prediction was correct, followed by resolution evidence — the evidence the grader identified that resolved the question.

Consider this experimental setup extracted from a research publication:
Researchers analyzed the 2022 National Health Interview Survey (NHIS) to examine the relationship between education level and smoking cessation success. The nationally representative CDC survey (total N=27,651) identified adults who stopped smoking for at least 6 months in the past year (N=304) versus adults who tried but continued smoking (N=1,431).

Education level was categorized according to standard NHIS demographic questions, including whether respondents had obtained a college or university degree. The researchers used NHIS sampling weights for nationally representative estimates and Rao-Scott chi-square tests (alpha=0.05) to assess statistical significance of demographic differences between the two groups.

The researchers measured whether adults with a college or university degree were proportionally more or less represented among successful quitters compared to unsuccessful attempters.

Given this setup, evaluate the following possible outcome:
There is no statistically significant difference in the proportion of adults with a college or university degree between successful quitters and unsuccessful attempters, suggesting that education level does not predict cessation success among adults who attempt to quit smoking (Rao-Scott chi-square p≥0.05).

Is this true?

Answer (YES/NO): NO